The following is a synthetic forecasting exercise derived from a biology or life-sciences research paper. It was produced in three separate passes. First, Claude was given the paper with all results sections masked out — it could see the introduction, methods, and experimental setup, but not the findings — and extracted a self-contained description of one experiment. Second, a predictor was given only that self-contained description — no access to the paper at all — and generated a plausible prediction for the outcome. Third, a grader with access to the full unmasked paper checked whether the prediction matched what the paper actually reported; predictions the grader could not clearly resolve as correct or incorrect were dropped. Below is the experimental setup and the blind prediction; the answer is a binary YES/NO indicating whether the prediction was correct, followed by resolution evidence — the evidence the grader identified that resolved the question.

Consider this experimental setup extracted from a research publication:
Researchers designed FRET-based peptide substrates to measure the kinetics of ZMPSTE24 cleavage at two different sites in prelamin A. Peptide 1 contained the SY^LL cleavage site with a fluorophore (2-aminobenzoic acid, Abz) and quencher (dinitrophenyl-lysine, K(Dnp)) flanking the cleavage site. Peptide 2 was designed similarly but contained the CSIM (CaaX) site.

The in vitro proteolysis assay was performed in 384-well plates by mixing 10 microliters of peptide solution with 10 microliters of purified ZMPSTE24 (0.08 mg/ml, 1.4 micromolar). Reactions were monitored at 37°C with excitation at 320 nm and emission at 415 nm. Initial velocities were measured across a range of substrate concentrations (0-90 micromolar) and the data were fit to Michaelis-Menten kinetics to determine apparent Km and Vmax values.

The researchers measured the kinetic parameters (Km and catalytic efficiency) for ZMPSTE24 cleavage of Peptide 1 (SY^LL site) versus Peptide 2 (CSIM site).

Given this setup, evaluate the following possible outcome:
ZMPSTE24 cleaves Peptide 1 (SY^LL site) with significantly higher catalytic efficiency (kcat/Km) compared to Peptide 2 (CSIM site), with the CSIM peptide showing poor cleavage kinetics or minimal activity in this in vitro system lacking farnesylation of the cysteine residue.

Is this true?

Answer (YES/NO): NO